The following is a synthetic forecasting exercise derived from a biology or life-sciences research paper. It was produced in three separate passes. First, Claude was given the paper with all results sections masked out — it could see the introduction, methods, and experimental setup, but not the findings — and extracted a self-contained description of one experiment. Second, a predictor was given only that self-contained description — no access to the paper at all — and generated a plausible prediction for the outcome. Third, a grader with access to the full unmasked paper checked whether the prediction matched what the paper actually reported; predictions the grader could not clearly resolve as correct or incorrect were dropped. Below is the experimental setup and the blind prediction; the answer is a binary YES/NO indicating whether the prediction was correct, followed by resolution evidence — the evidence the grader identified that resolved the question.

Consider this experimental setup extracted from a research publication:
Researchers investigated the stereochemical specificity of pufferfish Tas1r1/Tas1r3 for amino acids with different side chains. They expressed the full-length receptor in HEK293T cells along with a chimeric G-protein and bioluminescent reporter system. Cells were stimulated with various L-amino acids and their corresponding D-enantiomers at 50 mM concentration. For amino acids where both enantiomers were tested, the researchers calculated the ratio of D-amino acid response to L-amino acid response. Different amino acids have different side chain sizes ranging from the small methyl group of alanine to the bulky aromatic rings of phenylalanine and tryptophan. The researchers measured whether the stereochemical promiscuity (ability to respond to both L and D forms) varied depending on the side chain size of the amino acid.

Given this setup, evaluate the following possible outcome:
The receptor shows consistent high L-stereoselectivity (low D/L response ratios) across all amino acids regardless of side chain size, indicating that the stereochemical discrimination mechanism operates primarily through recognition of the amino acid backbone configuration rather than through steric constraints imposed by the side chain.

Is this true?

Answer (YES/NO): NO